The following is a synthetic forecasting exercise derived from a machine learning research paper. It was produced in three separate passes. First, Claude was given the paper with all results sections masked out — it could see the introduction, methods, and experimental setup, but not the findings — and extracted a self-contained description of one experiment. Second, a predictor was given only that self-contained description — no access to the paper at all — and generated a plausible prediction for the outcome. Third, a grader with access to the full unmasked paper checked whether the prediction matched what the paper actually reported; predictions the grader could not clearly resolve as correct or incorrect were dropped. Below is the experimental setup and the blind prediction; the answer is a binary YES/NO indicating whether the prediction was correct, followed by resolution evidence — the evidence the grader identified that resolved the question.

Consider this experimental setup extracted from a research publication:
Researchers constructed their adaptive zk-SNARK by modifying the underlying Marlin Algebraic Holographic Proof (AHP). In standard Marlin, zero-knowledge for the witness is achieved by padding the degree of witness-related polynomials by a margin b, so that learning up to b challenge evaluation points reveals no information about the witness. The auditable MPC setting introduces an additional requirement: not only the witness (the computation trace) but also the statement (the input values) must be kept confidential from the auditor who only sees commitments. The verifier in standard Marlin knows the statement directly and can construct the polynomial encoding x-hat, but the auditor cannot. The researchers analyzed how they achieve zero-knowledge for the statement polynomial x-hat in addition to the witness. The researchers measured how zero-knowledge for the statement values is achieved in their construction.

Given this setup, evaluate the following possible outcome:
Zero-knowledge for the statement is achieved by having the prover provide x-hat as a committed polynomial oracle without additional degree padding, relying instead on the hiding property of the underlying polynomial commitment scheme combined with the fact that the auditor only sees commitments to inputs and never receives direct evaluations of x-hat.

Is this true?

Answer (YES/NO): NO